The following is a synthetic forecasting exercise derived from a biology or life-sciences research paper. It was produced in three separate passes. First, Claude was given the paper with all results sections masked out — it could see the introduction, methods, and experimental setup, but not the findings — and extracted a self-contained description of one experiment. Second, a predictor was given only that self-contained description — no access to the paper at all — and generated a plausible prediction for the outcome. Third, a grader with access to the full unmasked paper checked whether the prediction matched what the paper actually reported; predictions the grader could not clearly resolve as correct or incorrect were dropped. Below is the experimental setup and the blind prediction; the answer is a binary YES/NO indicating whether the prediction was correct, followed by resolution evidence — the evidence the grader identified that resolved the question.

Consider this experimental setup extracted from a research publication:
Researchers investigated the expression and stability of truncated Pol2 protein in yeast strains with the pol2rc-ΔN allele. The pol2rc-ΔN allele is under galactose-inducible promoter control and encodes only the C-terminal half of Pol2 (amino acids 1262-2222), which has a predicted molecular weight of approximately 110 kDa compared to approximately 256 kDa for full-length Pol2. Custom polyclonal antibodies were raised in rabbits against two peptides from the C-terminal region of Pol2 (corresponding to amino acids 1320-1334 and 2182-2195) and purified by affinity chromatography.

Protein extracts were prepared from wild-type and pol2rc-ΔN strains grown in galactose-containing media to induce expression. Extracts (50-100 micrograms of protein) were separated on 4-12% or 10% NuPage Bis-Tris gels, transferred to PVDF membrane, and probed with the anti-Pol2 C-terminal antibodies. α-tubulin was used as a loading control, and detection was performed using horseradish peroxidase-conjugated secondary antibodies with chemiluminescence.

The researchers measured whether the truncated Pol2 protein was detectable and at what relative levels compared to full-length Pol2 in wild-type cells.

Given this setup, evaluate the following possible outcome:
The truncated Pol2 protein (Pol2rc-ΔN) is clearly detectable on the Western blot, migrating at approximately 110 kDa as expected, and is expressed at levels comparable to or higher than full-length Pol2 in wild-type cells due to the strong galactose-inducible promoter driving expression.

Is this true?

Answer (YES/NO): YES